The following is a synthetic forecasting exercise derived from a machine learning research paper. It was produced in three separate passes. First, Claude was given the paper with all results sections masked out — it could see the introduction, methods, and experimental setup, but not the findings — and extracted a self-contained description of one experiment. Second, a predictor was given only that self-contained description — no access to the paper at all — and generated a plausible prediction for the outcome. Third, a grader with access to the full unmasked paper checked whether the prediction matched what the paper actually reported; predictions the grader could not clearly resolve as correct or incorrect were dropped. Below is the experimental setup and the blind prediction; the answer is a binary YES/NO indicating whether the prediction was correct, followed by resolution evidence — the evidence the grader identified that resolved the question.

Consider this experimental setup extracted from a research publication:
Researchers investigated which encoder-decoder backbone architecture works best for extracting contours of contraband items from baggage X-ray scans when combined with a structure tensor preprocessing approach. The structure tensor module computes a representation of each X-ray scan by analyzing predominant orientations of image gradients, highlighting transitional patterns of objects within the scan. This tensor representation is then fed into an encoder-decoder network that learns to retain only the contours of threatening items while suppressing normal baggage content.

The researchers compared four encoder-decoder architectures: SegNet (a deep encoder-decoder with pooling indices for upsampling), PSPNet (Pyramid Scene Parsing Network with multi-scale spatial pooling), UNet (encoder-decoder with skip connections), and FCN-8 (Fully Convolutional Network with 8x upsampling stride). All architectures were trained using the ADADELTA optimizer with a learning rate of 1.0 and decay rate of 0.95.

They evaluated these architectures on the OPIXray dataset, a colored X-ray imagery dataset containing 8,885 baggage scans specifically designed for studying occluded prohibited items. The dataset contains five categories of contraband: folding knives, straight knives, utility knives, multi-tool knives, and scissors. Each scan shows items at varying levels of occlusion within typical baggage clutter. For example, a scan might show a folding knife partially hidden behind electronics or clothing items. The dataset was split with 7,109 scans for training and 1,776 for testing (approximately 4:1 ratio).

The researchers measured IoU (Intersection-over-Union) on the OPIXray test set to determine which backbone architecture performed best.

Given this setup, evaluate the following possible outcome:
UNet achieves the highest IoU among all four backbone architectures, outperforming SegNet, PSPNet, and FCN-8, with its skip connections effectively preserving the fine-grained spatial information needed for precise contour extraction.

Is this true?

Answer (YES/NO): YES